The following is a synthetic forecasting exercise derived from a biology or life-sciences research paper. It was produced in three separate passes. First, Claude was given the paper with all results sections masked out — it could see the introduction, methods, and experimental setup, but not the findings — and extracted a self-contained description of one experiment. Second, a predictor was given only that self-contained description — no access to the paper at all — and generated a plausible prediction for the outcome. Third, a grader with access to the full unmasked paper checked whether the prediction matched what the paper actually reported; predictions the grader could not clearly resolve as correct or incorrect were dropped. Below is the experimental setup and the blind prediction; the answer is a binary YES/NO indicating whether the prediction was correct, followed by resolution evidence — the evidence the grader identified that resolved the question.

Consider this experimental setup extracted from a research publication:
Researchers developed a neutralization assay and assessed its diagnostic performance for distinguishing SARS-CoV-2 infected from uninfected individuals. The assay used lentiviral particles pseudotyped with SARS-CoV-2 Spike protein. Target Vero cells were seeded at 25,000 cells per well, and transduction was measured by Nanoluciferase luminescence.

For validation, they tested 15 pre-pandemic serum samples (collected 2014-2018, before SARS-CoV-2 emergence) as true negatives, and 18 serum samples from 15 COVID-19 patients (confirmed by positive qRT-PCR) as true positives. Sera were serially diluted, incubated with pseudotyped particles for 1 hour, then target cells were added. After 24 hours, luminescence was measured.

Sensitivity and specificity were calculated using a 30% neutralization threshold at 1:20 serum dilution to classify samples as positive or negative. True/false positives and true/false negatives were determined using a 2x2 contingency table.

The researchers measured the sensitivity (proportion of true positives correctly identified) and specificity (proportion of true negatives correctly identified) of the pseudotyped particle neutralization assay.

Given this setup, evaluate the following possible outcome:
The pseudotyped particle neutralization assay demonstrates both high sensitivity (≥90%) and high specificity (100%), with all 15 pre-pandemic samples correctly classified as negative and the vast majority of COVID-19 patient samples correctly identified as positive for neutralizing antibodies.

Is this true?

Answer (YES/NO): NO